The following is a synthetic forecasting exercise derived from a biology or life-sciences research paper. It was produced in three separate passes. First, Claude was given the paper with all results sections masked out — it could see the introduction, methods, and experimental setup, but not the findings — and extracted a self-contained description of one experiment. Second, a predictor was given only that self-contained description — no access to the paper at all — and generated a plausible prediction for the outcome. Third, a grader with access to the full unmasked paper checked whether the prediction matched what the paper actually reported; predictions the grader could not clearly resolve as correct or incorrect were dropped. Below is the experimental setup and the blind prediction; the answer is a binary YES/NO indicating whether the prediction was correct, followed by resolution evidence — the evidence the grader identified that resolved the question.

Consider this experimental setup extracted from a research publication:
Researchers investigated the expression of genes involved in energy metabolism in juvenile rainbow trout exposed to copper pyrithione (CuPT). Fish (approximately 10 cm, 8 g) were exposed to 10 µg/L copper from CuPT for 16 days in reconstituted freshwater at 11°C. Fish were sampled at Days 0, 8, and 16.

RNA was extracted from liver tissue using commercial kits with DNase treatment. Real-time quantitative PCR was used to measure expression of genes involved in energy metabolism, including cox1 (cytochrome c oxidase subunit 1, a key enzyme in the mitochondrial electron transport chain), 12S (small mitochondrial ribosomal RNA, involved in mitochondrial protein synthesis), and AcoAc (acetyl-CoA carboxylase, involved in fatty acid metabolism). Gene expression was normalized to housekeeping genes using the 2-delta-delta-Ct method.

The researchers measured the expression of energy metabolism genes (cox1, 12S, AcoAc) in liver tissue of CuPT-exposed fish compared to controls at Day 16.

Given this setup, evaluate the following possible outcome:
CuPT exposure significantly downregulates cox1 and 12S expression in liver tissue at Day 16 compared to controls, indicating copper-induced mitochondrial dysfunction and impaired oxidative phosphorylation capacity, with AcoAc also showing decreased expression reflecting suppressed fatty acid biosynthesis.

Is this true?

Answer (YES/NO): YES